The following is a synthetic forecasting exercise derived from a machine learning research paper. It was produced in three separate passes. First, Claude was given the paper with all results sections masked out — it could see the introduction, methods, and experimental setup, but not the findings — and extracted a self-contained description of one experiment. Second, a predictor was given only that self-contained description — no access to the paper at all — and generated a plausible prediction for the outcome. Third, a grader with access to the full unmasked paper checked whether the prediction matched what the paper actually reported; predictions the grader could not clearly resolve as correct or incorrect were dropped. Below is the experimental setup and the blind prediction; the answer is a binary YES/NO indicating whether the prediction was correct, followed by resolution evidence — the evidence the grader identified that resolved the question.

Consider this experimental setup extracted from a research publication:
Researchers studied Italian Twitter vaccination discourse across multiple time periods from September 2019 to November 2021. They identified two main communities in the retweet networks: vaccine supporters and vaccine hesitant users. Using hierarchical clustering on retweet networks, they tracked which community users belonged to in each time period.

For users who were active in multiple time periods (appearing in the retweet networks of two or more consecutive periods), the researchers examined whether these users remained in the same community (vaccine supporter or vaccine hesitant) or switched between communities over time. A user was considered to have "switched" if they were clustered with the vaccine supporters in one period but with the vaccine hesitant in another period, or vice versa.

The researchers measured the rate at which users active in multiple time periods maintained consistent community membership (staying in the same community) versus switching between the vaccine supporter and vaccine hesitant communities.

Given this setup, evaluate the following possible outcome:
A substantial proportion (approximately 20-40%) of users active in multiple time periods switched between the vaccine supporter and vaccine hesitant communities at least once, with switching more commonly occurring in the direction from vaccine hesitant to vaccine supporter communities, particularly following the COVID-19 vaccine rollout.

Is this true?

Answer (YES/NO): NO